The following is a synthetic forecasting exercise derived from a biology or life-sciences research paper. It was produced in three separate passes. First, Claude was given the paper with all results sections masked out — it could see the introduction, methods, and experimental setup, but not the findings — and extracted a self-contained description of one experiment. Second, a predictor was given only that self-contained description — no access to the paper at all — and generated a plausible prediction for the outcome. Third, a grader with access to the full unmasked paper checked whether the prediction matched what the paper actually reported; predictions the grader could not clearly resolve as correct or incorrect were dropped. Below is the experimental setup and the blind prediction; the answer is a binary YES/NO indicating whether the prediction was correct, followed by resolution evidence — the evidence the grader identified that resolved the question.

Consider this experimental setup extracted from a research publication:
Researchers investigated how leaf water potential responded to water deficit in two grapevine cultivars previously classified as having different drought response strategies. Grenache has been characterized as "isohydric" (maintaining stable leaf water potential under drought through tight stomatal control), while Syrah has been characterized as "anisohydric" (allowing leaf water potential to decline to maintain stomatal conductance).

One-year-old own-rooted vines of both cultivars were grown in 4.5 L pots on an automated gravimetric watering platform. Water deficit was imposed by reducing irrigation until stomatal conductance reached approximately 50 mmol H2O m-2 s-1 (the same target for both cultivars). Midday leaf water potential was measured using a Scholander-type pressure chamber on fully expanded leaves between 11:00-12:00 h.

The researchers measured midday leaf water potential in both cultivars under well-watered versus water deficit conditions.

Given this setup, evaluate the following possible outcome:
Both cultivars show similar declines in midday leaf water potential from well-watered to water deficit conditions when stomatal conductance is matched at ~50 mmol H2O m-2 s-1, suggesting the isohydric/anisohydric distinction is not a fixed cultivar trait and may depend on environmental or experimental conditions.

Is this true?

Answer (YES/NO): NO